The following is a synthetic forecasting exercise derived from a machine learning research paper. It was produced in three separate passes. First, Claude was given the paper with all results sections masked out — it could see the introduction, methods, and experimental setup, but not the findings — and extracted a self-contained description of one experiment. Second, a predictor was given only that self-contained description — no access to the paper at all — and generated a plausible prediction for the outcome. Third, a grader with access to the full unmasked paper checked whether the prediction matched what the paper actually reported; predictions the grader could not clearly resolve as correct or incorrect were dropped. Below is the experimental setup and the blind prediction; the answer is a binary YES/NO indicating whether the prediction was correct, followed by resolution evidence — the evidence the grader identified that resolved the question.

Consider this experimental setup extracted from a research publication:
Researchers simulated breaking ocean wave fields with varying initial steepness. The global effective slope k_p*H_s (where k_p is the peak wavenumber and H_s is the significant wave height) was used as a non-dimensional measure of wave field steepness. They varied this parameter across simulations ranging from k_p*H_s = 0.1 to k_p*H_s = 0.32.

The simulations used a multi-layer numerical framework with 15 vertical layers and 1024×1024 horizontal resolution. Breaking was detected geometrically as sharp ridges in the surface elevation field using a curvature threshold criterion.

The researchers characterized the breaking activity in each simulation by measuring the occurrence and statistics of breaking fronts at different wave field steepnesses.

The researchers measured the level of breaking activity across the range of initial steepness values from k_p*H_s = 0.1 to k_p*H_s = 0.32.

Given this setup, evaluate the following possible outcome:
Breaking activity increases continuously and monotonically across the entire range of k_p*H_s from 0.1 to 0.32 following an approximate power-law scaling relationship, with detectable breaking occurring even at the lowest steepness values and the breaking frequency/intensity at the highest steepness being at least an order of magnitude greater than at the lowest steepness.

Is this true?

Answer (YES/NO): NO